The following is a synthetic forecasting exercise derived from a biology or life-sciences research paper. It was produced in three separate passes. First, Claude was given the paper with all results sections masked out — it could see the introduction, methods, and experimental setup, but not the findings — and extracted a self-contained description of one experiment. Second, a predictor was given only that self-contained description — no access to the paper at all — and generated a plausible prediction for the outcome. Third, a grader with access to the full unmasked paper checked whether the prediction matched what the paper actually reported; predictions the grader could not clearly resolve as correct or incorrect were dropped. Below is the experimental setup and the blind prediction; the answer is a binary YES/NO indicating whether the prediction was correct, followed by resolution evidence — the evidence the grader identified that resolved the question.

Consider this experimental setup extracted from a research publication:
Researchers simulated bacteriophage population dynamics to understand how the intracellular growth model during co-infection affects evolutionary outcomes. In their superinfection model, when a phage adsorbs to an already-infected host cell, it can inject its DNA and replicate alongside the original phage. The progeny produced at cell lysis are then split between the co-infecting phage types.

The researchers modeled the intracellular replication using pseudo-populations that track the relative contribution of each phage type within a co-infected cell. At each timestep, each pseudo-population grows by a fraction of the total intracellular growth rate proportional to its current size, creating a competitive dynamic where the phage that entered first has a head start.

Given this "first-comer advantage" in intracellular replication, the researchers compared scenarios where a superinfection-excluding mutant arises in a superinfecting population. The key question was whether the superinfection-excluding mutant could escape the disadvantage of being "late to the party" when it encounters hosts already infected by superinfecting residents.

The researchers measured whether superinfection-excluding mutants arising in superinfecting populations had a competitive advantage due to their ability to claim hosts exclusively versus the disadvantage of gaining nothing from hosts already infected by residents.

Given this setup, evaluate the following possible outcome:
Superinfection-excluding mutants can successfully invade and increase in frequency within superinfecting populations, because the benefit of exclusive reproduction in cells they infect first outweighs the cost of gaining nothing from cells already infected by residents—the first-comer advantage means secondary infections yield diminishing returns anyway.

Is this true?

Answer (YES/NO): YES